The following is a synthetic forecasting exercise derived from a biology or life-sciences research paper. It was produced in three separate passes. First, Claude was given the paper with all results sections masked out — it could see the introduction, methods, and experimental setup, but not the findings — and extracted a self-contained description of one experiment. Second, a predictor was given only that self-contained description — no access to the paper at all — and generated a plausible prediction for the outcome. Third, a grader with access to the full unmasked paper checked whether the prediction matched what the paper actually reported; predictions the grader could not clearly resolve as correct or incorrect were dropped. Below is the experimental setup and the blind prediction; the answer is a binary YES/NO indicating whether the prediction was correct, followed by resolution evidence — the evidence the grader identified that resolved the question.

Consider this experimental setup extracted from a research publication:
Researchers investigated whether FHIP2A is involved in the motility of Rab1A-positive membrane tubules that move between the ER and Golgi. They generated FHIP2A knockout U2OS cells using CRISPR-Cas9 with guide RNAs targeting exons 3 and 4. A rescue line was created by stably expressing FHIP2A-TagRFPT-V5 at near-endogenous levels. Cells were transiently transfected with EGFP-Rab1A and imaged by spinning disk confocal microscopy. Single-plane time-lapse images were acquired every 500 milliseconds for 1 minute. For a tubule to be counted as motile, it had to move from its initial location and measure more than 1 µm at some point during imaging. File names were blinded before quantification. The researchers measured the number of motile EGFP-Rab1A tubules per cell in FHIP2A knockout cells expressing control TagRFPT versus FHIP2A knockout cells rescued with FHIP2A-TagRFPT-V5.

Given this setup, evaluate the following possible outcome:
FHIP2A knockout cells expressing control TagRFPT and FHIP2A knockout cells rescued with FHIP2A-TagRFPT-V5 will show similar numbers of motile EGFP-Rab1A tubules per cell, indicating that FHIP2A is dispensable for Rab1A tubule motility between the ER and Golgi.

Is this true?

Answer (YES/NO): NO